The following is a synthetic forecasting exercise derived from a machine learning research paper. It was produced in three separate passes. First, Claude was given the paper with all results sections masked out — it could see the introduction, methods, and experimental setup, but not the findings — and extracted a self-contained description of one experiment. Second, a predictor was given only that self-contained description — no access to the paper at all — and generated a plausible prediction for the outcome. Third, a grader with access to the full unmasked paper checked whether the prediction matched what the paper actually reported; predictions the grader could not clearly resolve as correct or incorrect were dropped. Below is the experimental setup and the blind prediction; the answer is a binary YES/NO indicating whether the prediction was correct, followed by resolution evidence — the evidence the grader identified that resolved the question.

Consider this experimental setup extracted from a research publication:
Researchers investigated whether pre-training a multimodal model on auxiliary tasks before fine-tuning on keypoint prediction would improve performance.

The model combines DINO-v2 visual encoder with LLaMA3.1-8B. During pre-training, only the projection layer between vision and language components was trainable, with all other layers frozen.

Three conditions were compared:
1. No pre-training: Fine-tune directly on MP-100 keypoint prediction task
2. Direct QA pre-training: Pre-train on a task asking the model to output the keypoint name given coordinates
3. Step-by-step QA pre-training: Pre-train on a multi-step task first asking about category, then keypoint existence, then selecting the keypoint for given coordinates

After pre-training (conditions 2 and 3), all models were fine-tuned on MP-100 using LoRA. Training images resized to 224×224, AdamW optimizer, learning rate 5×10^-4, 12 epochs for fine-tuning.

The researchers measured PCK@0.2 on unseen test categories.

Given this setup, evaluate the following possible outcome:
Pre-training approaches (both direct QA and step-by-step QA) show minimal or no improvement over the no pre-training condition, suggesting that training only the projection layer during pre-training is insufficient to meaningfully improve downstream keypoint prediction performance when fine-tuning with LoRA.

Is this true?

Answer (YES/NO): YES